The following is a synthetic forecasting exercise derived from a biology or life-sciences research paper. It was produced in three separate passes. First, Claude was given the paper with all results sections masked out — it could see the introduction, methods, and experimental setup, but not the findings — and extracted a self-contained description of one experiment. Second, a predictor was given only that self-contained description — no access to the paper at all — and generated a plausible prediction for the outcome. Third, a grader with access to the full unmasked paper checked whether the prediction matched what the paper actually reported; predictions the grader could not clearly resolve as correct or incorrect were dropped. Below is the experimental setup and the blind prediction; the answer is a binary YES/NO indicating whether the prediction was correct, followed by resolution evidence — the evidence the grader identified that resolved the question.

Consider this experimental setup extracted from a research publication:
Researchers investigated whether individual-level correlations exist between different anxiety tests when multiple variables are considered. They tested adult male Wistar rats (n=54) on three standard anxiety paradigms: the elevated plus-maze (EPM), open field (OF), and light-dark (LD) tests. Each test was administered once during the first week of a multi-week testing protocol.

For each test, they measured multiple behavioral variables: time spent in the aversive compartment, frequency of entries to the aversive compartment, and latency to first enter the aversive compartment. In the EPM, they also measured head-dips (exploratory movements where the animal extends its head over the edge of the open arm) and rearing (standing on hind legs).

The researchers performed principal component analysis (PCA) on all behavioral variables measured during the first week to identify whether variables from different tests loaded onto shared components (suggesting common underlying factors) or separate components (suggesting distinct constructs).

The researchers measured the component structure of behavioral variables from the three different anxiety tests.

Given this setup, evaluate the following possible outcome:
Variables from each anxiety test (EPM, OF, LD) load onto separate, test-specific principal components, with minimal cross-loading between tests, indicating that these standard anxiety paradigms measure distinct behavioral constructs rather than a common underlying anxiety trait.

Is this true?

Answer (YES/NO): NO